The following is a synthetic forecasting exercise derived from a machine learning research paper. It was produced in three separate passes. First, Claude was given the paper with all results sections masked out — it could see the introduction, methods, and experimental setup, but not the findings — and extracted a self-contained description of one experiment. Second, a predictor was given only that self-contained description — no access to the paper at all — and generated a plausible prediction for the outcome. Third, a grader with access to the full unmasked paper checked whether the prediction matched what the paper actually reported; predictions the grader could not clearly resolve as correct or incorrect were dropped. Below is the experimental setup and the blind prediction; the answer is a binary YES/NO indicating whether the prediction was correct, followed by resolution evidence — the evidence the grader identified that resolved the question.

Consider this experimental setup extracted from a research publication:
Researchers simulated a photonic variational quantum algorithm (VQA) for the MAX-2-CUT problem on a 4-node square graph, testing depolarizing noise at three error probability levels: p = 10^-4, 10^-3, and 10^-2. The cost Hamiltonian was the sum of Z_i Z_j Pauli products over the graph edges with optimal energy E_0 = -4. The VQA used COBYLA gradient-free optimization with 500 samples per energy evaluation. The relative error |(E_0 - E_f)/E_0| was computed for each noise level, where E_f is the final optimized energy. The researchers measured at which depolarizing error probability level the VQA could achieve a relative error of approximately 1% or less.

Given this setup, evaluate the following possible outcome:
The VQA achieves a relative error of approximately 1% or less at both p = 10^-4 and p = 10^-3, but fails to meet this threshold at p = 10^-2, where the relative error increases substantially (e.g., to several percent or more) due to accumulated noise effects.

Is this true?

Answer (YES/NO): NO